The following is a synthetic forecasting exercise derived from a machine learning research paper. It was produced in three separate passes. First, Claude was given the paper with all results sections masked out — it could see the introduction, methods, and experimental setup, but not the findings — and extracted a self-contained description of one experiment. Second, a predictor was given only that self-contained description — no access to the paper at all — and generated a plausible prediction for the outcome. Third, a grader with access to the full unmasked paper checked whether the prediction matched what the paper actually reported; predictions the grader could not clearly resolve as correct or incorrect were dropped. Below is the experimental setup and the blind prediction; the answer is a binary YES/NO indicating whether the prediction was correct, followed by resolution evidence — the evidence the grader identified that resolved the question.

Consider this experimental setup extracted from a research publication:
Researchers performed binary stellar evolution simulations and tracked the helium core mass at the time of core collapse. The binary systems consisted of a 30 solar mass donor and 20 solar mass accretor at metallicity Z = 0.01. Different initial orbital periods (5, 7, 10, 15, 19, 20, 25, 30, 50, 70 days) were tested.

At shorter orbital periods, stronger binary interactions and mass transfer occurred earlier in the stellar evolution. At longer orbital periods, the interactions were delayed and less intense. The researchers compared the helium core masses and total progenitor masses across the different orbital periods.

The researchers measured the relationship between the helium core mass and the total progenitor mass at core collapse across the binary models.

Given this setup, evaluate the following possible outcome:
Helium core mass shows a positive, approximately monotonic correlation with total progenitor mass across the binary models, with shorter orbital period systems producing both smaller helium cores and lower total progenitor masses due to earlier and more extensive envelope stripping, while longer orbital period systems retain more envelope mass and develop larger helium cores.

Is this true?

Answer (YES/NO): NO